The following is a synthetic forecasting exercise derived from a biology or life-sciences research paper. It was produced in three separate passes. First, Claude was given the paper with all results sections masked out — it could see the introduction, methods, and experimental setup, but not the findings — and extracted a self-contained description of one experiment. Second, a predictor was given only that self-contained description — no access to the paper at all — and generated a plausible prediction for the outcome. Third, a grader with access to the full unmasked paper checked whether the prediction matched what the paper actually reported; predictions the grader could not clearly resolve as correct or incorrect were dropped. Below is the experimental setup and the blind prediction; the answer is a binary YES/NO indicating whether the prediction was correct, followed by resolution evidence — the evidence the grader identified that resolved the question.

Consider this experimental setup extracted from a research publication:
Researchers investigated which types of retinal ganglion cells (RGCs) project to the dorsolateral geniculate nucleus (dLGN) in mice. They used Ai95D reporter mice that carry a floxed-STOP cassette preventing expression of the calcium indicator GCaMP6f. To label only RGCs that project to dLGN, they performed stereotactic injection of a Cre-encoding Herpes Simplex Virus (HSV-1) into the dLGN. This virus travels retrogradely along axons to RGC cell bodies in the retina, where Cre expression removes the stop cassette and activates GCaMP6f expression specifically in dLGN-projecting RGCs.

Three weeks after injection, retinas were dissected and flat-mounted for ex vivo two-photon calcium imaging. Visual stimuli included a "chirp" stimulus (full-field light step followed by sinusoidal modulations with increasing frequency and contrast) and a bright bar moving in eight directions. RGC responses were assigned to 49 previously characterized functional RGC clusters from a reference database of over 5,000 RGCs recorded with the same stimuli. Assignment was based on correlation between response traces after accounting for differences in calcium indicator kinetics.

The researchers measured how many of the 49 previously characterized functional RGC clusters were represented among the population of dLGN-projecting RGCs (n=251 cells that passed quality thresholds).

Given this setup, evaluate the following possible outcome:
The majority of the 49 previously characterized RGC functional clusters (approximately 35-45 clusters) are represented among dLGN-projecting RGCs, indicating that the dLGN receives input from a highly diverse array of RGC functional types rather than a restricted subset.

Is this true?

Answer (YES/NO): YES